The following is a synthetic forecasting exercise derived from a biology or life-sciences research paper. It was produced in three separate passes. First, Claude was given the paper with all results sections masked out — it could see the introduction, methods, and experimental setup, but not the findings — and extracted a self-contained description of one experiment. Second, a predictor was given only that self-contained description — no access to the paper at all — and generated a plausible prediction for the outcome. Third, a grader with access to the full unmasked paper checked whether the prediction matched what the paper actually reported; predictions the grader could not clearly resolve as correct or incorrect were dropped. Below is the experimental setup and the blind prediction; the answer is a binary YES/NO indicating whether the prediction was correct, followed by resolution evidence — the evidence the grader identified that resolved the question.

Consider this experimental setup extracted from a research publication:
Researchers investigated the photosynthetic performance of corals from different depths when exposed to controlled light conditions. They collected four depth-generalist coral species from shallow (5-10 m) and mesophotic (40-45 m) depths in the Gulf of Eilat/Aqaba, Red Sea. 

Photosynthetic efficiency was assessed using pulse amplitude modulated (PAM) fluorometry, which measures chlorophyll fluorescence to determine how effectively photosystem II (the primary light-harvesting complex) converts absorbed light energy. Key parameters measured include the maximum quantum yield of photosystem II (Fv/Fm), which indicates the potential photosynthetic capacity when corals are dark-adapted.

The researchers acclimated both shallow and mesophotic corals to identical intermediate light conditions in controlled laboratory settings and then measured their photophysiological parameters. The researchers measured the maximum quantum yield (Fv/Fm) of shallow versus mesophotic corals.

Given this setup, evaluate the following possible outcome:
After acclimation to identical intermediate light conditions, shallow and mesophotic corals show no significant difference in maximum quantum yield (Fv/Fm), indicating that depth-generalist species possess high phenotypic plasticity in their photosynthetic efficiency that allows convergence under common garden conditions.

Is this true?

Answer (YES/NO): NO